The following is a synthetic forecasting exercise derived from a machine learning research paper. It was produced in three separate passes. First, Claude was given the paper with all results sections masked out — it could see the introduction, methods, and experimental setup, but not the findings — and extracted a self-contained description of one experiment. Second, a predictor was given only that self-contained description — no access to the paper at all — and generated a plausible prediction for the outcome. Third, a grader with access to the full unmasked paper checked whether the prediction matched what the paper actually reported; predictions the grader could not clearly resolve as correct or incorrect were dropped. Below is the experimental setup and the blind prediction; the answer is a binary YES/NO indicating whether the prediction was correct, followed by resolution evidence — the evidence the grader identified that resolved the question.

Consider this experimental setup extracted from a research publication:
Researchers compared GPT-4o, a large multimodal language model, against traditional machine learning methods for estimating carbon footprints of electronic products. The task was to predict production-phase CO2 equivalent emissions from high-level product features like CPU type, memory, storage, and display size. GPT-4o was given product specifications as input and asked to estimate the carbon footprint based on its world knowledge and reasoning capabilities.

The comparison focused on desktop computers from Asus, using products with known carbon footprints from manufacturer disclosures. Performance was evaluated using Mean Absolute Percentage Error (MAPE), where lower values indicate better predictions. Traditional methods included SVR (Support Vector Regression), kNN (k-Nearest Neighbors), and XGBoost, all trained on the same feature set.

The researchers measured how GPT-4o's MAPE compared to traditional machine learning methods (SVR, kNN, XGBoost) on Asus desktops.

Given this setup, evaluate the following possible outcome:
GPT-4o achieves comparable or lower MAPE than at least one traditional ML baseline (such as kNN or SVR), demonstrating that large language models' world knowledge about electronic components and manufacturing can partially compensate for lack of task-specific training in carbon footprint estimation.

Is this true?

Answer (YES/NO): YES